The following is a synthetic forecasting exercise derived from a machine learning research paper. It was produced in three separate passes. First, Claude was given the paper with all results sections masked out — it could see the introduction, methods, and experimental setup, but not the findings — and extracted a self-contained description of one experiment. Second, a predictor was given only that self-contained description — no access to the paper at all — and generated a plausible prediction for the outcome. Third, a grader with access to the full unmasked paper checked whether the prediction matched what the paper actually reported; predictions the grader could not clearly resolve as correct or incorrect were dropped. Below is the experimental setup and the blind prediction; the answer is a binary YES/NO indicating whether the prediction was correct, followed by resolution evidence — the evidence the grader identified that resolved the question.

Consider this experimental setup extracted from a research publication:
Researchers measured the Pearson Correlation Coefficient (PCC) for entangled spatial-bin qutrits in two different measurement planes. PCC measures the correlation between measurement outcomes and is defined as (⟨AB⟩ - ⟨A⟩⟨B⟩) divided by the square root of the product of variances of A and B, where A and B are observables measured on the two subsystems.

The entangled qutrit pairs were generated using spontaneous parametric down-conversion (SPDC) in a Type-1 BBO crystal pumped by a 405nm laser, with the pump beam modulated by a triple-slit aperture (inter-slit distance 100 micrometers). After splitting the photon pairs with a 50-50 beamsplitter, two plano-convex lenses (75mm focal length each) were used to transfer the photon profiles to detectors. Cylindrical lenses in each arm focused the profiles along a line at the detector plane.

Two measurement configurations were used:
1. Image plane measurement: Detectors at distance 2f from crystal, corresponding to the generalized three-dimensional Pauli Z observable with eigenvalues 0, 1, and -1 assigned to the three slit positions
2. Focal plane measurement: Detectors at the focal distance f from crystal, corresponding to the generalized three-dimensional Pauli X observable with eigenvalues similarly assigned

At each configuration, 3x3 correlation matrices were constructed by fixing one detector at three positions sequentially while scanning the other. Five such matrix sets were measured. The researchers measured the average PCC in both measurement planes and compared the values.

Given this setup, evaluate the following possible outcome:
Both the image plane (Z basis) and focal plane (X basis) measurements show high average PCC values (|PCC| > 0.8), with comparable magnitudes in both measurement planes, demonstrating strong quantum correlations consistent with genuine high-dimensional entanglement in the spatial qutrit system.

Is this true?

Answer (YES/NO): YES